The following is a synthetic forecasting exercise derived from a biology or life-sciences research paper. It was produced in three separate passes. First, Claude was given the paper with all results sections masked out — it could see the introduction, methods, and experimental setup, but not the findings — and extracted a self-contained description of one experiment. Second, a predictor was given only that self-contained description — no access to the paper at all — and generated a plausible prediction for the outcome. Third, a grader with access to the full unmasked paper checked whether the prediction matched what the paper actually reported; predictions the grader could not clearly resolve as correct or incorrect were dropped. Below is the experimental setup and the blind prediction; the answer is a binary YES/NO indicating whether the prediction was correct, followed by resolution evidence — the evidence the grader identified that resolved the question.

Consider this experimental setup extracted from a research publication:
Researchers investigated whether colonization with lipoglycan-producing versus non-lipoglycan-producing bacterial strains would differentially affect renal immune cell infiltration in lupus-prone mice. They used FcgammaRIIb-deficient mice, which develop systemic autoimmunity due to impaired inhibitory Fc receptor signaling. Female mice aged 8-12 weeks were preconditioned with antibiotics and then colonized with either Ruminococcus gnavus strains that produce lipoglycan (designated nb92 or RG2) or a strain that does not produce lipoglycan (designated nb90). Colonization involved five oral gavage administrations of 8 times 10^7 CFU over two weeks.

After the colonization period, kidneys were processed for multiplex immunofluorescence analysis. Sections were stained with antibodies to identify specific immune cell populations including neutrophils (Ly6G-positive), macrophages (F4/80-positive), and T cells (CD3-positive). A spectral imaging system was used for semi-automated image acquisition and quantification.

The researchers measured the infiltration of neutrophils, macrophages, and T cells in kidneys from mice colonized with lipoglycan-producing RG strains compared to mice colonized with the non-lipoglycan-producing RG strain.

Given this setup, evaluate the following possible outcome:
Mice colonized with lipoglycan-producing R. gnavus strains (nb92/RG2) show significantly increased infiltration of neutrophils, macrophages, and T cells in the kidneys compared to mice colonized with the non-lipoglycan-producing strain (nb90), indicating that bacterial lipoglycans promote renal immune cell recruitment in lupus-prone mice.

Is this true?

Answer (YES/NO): YES